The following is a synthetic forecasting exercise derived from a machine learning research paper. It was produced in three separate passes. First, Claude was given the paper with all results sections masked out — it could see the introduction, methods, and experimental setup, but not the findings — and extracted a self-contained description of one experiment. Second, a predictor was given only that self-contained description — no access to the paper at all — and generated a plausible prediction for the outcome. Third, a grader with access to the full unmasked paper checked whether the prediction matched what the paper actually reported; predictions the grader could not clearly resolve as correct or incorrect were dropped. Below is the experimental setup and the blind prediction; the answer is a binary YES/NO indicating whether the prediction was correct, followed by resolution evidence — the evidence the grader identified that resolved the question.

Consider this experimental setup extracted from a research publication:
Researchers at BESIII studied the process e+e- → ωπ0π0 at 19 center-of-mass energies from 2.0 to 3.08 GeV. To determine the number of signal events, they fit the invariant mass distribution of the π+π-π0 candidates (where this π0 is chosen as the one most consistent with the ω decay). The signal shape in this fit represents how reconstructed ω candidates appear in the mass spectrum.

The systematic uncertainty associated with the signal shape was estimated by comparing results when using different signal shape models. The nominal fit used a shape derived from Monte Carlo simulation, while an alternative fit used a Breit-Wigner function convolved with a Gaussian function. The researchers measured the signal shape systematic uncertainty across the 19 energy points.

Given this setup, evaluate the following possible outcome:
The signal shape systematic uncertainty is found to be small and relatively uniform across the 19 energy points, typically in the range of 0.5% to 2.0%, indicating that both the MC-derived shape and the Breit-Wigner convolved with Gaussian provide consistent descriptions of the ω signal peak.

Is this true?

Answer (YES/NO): NO